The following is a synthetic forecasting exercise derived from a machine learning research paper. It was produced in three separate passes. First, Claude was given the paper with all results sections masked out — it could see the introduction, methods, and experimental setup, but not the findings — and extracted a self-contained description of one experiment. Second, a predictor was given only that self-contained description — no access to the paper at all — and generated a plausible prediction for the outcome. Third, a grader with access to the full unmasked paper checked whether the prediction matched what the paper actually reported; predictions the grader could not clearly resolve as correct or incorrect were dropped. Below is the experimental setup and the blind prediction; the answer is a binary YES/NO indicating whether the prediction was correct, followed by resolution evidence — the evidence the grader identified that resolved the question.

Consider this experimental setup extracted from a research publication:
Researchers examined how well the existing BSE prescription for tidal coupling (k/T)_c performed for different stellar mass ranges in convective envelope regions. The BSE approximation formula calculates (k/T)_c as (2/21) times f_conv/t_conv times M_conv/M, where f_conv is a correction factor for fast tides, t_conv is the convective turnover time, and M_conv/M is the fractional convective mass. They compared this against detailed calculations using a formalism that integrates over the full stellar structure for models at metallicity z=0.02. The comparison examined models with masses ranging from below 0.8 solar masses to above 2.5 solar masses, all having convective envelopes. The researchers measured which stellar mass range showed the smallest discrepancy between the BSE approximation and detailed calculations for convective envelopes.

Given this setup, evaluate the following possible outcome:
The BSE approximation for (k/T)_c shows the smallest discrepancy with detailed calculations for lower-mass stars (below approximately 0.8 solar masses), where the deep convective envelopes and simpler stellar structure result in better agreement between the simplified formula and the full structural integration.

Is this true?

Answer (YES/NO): NO